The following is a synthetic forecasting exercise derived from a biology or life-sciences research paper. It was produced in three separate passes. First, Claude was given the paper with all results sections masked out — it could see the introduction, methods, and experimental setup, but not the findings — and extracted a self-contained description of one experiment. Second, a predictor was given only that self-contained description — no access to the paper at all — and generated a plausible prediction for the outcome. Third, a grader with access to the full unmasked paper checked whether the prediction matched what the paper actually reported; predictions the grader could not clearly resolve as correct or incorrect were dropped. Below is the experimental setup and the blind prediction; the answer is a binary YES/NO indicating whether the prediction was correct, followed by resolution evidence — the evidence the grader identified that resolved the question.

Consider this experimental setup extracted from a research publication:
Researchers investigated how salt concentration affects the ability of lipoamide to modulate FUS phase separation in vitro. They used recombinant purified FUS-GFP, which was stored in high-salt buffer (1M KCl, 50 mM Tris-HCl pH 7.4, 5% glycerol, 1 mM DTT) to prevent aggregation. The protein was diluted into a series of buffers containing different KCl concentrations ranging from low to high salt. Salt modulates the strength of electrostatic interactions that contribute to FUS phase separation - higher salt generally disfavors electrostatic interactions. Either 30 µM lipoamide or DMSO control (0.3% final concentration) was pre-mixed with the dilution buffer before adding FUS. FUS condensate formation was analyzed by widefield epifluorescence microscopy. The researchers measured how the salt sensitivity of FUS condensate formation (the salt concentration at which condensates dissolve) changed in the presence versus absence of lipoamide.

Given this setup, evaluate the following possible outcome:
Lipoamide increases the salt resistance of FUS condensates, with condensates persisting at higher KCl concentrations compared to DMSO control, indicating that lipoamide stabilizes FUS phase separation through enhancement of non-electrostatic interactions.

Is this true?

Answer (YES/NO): NO